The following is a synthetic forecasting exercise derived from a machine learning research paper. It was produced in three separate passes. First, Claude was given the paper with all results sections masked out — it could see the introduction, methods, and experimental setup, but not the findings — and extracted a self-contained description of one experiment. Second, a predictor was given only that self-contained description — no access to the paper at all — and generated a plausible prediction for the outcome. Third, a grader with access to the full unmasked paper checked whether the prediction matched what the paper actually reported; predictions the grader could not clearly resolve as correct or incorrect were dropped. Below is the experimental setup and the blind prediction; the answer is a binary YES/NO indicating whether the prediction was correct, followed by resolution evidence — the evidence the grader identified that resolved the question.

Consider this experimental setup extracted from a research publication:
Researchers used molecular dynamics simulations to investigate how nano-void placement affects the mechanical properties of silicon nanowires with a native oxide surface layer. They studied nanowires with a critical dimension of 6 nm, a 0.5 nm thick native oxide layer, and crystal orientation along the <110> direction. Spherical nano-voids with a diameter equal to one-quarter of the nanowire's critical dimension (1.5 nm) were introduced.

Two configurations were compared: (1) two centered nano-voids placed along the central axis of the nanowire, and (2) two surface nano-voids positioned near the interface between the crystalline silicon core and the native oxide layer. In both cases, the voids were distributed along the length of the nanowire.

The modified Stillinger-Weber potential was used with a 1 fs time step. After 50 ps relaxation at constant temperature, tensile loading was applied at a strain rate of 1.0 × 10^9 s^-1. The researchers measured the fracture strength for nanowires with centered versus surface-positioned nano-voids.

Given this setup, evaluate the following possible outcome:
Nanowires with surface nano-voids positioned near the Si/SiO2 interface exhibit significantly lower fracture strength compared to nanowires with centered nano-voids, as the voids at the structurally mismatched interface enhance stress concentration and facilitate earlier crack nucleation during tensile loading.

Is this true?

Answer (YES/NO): YES